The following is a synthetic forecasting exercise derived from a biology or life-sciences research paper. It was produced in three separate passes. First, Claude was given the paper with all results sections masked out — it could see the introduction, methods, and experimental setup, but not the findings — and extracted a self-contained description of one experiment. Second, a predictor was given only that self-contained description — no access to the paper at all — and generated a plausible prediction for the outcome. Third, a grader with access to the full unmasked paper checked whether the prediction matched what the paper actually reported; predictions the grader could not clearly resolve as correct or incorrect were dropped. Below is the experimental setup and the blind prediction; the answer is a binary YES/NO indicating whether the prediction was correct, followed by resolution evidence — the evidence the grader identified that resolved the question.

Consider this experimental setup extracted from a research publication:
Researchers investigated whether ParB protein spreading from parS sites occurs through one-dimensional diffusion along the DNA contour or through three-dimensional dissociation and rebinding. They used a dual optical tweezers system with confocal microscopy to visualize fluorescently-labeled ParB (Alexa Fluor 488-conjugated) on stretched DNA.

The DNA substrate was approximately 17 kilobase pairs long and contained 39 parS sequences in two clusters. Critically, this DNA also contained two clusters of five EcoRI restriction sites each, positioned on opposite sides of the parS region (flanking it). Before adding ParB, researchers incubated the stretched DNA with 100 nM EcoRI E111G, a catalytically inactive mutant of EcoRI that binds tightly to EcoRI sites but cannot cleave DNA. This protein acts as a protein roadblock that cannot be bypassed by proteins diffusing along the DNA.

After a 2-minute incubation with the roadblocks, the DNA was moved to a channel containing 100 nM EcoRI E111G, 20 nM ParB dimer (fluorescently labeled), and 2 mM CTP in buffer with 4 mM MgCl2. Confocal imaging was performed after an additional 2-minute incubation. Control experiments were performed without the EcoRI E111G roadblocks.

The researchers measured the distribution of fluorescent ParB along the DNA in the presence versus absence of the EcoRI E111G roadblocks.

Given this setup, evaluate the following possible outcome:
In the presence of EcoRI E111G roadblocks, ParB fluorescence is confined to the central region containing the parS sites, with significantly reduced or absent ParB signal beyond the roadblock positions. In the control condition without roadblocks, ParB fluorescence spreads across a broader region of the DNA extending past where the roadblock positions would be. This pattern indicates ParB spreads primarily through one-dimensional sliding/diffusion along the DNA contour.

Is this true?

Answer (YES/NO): YES